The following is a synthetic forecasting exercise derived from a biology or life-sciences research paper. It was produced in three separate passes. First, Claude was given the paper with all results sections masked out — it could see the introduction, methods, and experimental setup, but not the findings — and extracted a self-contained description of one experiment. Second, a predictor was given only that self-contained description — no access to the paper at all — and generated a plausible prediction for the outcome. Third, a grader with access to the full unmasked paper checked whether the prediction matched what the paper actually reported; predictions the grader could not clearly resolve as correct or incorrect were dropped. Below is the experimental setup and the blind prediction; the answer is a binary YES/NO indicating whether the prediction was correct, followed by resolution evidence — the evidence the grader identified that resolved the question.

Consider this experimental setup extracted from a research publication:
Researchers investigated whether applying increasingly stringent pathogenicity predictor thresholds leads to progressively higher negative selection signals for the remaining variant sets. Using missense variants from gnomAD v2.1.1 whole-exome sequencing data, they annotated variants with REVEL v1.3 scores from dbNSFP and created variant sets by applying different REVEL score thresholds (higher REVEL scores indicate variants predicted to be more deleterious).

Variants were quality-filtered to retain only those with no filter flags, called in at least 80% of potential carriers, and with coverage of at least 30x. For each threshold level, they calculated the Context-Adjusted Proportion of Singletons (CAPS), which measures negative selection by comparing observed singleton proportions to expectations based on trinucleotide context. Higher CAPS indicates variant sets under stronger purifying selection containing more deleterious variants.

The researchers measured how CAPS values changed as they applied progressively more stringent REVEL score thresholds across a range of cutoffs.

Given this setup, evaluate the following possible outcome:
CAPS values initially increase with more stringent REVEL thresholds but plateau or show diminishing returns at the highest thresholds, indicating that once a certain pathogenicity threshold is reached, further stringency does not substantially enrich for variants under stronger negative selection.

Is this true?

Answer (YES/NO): NO